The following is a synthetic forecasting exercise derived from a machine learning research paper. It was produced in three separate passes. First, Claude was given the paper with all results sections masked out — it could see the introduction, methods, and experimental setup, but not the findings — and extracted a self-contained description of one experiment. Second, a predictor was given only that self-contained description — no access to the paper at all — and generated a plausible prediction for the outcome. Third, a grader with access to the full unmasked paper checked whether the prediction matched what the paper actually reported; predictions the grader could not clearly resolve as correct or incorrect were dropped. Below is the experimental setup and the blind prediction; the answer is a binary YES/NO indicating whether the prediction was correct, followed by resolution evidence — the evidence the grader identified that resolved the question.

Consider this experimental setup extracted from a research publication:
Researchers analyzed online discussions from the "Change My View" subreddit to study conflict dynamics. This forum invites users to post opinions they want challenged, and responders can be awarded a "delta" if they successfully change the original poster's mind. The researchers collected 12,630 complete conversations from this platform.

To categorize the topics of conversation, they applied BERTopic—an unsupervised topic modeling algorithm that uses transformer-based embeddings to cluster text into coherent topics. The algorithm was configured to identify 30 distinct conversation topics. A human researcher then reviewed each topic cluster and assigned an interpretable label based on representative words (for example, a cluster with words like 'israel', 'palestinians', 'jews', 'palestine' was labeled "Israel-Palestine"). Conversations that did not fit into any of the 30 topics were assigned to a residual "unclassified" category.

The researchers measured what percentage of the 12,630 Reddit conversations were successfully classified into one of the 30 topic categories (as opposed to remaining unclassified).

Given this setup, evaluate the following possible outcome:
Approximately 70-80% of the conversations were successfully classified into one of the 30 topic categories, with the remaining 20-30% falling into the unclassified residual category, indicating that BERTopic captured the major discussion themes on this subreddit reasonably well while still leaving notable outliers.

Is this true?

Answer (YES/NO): NO